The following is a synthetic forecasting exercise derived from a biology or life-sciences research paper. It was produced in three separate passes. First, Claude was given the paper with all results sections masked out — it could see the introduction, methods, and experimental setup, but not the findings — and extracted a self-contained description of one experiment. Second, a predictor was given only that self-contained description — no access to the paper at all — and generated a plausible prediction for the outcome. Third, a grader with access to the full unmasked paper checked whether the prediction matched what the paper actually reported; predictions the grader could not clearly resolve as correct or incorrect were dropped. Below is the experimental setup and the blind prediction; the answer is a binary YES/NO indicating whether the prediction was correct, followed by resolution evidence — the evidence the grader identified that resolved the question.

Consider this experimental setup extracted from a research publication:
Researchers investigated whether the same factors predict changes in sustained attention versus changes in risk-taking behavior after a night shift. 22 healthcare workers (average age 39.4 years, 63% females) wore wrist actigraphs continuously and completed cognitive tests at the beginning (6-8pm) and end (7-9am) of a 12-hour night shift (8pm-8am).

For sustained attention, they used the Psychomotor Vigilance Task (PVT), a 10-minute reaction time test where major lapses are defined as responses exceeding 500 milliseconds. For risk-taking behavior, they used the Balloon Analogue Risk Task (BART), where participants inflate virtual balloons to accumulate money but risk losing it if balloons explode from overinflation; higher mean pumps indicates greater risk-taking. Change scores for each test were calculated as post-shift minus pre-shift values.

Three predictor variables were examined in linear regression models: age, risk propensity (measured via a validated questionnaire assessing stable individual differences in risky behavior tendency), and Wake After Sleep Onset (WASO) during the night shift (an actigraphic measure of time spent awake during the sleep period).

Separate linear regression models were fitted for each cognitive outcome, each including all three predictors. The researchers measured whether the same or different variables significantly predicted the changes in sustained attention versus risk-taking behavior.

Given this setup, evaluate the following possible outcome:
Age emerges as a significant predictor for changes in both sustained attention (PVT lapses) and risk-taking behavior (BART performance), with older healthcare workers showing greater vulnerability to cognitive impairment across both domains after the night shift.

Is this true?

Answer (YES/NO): NO